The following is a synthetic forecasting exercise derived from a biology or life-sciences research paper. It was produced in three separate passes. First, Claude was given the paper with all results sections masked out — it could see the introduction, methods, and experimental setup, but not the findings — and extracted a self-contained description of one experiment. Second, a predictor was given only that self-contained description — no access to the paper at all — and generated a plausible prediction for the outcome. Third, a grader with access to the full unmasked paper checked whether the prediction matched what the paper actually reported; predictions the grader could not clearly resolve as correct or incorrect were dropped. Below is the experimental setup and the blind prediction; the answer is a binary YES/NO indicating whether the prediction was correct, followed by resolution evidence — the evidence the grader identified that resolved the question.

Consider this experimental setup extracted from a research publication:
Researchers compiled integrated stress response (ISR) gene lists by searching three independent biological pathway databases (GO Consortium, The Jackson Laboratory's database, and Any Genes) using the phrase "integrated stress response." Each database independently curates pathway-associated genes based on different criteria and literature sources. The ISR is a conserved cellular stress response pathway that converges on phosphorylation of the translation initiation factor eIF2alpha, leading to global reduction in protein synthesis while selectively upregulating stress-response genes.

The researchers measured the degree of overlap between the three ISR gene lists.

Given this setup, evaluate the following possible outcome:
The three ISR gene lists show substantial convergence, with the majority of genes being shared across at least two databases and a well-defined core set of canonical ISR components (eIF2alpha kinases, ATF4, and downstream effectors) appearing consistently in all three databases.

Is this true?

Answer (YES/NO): NO